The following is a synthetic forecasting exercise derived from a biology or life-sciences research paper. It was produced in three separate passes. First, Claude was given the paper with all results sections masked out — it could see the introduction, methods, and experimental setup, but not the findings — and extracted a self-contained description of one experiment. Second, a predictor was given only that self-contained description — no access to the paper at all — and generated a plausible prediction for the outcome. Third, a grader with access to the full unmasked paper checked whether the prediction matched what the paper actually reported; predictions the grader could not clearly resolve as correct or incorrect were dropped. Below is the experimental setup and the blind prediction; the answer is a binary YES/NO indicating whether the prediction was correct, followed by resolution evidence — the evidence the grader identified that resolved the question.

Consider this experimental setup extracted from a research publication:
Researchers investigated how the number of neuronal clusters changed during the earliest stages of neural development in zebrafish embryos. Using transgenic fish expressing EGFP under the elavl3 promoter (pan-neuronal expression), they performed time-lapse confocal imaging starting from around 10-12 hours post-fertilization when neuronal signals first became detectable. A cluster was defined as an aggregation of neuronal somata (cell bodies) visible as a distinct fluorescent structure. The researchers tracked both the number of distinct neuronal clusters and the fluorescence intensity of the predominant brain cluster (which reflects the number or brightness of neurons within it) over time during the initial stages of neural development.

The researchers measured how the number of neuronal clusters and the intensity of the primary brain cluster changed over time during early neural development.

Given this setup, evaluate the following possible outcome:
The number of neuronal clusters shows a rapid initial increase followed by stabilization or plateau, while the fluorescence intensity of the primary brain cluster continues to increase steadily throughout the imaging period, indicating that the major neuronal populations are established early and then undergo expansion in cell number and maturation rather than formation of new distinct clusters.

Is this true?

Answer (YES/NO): NO